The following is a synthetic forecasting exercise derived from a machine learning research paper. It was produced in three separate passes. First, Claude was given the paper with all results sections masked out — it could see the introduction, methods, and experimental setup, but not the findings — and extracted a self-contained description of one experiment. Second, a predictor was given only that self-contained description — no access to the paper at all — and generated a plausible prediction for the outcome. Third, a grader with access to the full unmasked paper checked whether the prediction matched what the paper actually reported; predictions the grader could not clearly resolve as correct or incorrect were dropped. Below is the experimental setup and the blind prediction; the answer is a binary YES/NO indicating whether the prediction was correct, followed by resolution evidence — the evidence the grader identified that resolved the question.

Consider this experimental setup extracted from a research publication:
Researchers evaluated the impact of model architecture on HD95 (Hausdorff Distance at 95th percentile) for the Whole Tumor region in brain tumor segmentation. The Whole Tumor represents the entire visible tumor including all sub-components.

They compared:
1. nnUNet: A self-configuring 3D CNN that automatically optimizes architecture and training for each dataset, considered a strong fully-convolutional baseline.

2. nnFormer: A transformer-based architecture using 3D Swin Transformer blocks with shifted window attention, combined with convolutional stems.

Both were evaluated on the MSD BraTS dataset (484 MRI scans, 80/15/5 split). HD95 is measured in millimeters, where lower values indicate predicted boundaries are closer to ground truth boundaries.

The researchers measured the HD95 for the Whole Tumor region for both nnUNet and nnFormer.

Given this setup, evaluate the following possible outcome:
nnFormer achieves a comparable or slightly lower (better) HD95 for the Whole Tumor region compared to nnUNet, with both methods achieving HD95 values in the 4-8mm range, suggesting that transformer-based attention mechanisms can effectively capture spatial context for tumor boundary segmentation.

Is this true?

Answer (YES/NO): NO